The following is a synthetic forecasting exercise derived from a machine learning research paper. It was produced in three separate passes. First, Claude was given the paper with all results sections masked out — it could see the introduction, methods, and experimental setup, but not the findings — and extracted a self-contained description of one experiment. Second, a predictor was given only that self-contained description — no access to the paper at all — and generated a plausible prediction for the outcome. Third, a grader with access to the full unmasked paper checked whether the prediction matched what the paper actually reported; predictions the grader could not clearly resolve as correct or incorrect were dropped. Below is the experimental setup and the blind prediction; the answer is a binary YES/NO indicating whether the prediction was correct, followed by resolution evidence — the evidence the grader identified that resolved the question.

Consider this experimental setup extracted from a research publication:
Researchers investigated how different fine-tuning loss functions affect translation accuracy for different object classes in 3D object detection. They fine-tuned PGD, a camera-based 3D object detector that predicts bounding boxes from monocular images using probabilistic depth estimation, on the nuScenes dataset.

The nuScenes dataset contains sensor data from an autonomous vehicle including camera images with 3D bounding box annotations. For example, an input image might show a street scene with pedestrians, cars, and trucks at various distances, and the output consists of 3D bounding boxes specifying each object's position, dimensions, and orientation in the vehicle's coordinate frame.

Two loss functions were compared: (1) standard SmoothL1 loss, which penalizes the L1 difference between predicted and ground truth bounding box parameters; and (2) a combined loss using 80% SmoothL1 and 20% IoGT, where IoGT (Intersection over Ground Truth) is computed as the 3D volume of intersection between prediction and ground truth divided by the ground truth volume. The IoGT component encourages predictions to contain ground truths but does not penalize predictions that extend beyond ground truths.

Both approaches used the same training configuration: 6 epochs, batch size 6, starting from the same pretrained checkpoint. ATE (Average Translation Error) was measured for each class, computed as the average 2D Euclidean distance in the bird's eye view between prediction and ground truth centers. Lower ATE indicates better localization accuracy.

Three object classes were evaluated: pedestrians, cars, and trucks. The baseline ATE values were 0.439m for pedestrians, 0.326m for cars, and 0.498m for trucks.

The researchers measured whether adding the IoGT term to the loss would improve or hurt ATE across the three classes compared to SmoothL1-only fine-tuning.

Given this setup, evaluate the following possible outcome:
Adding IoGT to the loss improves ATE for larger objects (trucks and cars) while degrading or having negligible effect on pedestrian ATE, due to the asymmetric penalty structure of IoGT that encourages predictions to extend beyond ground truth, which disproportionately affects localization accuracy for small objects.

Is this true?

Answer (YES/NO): NO